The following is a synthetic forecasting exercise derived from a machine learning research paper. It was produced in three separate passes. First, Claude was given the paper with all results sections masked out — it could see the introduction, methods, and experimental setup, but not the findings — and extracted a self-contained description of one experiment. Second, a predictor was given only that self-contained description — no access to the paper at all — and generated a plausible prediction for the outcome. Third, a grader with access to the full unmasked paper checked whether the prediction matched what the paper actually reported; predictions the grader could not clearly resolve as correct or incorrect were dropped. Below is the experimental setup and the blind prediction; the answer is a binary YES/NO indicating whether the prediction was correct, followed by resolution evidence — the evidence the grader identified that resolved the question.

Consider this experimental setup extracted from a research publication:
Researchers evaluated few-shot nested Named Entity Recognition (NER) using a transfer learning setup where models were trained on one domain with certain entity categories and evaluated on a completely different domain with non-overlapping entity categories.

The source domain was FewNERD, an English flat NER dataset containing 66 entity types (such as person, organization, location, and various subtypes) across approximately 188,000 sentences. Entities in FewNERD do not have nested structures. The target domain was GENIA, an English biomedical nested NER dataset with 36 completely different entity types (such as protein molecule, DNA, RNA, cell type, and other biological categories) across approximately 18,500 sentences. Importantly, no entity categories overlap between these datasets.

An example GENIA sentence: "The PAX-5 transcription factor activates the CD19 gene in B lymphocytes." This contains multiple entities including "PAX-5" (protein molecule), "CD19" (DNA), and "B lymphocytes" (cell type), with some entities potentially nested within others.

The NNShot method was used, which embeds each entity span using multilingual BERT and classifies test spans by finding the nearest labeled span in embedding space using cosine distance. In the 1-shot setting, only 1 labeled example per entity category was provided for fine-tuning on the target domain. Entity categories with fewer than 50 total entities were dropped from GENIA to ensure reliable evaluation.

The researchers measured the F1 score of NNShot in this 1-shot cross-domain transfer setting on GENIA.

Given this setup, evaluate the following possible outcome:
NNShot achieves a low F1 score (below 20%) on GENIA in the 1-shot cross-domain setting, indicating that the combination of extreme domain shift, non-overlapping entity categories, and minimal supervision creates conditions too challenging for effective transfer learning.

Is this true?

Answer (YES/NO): NO